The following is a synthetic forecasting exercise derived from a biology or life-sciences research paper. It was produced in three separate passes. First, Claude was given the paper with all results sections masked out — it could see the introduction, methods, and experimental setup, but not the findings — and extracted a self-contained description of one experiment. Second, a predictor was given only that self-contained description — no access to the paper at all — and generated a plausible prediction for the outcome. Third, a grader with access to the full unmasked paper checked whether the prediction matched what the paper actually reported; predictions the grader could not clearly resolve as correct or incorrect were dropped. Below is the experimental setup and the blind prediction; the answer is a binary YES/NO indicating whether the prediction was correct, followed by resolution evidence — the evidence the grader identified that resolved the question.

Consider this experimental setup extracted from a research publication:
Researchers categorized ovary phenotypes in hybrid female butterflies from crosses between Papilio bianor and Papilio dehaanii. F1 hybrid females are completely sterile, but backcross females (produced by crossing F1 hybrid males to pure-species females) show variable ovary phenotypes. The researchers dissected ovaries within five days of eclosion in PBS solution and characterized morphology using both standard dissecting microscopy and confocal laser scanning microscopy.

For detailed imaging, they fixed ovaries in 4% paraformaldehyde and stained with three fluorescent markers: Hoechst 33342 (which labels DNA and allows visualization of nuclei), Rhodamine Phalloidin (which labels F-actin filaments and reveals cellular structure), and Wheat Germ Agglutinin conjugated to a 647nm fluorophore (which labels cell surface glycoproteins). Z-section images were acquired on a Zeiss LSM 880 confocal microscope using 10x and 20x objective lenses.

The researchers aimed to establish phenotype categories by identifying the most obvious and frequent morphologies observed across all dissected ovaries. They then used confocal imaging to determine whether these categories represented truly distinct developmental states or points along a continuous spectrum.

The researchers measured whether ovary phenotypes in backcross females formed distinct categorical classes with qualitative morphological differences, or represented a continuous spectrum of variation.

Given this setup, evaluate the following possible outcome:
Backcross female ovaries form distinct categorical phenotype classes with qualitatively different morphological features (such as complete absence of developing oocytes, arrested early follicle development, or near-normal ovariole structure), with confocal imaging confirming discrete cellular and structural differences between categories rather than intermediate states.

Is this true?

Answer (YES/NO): YES